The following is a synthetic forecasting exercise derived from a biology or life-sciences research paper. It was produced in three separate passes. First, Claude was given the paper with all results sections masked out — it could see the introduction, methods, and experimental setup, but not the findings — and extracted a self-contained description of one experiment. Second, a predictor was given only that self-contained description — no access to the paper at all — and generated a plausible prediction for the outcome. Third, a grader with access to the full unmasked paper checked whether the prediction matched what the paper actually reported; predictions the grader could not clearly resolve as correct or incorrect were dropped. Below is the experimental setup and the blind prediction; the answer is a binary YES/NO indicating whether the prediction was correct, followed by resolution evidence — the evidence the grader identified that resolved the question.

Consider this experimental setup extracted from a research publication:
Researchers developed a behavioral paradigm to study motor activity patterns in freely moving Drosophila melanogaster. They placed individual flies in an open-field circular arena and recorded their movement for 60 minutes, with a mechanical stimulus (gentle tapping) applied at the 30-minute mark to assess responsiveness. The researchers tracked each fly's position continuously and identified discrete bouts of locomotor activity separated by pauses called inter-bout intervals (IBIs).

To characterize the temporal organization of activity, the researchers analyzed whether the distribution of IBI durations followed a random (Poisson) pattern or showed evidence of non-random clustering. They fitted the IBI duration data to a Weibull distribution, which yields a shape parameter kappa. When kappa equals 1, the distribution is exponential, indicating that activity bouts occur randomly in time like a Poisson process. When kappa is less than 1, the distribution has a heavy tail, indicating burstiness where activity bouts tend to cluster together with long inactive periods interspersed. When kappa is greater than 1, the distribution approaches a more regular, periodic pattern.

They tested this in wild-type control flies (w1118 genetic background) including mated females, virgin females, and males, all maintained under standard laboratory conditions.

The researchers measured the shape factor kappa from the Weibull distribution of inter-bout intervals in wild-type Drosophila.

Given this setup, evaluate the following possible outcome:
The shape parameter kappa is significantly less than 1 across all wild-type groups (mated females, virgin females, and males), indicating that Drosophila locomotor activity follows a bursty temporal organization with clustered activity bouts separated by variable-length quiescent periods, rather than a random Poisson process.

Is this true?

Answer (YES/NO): YES